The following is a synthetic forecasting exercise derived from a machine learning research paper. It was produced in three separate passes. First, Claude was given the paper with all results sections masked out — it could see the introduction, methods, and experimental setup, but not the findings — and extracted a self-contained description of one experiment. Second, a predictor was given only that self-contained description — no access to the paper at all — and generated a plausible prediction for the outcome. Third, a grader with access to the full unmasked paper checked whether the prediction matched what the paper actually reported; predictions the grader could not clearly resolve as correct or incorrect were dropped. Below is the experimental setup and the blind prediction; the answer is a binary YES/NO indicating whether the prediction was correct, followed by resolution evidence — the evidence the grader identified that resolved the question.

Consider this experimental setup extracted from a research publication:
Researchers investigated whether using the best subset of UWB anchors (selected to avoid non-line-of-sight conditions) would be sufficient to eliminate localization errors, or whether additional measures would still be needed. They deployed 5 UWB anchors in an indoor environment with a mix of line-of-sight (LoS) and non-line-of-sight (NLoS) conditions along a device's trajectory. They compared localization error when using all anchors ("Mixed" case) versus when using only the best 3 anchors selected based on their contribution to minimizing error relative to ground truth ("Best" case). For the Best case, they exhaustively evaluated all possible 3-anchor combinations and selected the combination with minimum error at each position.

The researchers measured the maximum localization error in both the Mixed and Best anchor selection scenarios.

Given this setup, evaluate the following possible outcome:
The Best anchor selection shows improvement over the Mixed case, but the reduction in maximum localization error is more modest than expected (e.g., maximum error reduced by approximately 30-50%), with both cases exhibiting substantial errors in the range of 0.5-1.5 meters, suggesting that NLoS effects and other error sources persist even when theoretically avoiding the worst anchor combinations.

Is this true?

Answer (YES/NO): NO